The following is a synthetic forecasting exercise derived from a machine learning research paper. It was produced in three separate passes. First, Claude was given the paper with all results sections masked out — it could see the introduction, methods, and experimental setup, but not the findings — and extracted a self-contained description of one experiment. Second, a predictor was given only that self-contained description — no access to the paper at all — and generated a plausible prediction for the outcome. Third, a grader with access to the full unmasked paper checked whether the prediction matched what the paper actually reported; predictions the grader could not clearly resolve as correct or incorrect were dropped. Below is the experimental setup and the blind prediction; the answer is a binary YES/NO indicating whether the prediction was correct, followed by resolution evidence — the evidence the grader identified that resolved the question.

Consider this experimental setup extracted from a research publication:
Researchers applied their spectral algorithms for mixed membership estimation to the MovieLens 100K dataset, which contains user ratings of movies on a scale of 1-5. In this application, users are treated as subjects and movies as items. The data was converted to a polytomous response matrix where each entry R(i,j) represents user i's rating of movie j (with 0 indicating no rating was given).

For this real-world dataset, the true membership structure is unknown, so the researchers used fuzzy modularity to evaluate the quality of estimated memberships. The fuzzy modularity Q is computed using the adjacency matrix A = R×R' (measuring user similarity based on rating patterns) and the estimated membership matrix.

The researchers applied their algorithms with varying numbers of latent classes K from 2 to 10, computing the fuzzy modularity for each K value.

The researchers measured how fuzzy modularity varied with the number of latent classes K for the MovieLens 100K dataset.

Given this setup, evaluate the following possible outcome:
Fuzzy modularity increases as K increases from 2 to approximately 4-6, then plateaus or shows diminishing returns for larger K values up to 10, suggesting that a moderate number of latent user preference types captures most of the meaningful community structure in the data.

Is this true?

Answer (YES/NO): NO